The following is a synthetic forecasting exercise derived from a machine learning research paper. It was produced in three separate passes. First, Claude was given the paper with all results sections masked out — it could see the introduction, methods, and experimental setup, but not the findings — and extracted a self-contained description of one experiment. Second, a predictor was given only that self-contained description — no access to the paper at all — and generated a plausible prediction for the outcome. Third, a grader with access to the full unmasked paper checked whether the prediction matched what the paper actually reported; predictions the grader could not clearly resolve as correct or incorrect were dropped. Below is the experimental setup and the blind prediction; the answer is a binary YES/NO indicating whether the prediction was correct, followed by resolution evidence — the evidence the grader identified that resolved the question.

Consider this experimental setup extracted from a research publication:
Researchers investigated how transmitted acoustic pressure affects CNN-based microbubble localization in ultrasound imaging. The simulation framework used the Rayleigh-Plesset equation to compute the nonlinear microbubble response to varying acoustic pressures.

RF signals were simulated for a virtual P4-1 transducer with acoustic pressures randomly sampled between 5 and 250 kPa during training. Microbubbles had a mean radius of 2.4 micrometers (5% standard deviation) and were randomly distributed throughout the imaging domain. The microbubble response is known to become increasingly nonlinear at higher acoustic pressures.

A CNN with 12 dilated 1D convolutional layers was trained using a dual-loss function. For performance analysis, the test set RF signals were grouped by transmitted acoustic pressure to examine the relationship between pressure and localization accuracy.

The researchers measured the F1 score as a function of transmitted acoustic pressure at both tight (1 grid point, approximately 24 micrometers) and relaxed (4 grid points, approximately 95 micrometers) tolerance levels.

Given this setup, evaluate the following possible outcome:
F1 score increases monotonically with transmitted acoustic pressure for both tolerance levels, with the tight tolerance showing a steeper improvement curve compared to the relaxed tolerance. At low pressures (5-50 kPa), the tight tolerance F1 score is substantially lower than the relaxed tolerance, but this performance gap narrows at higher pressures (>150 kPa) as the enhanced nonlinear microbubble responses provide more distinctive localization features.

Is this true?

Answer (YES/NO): NO